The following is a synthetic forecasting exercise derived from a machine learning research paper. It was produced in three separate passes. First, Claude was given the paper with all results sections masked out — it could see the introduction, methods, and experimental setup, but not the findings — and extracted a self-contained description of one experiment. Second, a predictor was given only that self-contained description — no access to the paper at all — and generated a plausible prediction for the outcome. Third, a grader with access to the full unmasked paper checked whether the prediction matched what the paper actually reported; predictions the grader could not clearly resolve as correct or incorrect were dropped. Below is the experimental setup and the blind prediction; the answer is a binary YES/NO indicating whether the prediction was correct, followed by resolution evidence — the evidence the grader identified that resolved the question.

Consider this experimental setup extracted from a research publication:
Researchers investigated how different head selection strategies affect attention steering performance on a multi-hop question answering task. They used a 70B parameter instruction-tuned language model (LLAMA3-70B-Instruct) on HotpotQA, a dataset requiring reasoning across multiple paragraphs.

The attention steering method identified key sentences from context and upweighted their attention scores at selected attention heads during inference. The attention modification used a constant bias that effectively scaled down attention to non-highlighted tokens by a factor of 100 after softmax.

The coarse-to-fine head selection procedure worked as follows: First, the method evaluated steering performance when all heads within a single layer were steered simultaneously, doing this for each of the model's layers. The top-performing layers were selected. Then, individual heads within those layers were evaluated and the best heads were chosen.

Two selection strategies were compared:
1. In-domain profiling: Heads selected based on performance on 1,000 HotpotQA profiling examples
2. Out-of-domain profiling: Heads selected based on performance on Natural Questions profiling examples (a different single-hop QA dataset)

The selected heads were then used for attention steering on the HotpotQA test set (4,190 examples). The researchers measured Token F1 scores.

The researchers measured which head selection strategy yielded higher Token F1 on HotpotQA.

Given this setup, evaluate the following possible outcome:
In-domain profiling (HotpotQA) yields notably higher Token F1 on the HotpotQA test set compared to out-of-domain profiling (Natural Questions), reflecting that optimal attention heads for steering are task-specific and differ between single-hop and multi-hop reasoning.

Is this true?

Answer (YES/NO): NO